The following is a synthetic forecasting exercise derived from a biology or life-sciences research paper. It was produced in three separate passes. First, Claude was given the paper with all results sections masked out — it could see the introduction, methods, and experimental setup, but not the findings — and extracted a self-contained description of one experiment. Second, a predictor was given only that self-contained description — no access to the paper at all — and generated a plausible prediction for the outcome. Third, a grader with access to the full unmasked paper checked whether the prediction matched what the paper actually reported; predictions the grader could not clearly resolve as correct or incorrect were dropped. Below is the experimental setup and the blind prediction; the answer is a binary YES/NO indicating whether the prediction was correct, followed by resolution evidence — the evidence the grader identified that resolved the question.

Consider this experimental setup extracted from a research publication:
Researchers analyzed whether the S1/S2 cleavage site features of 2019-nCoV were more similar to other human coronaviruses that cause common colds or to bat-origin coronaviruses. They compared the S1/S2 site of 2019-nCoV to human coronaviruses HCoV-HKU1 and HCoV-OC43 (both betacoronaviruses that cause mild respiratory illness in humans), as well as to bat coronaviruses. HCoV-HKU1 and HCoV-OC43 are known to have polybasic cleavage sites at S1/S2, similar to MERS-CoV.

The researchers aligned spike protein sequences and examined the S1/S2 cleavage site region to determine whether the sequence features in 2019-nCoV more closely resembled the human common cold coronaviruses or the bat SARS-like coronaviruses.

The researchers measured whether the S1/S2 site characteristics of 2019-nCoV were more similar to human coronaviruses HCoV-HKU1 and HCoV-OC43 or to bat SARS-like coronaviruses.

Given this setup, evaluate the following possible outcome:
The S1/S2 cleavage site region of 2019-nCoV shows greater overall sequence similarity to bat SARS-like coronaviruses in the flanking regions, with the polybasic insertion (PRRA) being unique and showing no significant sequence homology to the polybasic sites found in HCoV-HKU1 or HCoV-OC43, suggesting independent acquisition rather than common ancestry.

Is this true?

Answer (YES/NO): YES